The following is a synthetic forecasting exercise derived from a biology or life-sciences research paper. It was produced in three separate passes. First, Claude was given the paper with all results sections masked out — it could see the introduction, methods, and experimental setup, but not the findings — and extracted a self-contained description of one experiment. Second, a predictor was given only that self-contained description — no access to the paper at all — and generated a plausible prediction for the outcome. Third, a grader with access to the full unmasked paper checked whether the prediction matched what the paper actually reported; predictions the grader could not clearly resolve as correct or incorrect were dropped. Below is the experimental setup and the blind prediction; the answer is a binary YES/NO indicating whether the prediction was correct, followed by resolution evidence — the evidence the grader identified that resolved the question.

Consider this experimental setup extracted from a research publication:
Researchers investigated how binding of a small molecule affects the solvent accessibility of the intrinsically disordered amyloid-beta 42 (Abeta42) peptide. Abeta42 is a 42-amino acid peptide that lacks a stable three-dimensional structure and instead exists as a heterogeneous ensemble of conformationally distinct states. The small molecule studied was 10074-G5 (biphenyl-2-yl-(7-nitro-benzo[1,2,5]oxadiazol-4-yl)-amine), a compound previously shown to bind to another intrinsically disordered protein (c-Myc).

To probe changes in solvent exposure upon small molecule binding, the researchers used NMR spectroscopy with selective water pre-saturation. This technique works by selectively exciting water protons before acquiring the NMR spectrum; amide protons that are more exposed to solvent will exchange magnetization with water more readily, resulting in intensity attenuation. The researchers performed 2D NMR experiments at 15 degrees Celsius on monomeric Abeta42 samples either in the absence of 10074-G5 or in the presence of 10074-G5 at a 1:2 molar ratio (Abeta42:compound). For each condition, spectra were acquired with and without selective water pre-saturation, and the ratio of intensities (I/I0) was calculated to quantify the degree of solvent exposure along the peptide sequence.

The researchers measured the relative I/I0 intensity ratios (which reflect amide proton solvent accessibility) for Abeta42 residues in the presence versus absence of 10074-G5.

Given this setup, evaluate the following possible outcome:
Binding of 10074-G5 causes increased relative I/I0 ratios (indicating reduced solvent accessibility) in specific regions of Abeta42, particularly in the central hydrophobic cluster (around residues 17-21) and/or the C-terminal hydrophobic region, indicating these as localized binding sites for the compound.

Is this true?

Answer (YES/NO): NO